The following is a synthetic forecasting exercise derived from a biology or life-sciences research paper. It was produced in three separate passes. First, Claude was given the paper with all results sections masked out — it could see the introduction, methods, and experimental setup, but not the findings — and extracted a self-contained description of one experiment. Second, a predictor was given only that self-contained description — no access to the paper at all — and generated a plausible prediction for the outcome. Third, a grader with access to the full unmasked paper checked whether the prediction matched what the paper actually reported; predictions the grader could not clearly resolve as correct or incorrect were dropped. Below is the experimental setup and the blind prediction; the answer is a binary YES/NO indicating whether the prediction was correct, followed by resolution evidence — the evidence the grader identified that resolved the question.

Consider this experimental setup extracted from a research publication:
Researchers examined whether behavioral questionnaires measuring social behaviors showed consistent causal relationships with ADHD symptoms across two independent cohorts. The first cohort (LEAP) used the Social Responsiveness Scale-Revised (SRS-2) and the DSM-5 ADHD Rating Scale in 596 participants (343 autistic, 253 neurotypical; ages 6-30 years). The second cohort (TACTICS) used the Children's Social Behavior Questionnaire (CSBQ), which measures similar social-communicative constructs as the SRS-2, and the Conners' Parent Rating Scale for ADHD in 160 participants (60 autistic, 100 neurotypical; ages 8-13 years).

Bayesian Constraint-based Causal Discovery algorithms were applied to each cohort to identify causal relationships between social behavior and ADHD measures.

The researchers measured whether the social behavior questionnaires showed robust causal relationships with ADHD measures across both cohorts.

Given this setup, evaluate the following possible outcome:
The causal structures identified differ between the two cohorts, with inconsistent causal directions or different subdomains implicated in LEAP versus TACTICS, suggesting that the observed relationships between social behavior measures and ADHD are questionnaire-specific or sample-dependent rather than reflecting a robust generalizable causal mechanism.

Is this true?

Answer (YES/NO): NO